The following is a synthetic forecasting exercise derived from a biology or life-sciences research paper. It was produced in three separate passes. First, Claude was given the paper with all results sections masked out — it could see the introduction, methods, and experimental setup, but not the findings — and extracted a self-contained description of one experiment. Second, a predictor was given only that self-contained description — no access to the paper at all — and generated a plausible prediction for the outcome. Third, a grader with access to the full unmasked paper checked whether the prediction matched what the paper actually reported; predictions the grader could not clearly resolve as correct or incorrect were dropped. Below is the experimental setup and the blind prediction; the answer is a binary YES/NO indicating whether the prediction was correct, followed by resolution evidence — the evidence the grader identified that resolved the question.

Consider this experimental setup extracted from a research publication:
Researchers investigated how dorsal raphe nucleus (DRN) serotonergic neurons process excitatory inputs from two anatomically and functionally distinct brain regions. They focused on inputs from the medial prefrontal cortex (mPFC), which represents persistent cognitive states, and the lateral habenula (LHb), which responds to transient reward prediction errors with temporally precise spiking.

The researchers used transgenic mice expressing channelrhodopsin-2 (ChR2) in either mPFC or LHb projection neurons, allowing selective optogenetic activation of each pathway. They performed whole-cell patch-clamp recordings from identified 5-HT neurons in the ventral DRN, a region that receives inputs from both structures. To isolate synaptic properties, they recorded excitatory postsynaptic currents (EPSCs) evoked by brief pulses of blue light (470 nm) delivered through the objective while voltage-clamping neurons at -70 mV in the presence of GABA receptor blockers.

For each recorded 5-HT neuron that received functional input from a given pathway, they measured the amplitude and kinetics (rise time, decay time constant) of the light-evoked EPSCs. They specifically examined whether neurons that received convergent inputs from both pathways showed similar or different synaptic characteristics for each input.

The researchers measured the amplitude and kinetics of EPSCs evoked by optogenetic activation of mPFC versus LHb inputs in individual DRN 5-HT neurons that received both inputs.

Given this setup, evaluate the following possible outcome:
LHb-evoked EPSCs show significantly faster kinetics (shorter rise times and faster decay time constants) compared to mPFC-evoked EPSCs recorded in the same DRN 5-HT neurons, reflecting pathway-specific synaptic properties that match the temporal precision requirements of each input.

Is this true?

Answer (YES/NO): NO